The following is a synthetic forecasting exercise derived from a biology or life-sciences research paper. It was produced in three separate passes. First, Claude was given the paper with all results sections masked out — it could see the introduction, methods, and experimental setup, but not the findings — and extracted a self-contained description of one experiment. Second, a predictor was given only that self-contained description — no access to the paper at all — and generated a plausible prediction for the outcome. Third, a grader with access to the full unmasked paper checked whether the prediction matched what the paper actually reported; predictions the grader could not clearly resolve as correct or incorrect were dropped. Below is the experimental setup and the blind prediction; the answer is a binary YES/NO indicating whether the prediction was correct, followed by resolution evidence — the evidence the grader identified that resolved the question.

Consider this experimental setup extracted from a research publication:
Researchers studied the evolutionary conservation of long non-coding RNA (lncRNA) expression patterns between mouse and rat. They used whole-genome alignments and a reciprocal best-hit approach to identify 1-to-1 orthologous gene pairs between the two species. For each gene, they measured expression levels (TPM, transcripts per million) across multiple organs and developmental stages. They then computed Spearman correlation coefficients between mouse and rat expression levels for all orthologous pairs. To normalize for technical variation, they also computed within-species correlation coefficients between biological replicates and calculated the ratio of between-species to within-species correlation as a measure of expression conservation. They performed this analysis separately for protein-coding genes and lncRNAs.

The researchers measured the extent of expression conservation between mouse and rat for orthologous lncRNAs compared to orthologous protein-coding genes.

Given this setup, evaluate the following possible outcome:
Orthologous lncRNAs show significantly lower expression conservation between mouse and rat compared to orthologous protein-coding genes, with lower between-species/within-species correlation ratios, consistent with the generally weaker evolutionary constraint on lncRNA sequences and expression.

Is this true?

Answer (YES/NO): YES